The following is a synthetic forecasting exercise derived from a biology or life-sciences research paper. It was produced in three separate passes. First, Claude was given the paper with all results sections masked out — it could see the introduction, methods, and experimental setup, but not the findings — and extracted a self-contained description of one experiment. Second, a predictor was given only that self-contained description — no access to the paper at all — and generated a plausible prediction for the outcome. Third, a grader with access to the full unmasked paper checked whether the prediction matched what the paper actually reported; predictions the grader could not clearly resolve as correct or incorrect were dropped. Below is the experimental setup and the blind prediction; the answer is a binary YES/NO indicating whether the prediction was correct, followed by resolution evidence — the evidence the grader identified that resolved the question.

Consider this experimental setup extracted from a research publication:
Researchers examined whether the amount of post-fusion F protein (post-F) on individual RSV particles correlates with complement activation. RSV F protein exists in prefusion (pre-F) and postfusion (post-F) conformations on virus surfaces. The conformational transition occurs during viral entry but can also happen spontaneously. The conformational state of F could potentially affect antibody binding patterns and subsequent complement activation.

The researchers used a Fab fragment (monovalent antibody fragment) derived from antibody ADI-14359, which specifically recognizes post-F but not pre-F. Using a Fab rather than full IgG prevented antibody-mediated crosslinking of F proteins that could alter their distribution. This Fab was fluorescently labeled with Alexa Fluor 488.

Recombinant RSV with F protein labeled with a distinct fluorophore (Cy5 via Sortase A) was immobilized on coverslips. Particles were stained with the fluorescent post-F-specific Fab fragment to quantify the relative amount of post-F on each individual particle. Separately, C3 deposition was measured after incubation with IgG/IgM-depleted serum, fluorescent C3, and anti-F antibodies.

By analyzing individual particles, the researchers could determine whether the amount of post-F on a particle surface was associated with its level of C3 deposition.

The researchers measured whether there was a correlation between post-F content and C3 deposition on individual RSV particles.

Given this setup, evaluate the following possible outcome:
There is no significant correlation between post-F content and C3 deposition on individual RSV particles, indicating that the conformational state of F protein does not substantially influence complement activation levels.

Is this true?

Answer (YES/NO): NO